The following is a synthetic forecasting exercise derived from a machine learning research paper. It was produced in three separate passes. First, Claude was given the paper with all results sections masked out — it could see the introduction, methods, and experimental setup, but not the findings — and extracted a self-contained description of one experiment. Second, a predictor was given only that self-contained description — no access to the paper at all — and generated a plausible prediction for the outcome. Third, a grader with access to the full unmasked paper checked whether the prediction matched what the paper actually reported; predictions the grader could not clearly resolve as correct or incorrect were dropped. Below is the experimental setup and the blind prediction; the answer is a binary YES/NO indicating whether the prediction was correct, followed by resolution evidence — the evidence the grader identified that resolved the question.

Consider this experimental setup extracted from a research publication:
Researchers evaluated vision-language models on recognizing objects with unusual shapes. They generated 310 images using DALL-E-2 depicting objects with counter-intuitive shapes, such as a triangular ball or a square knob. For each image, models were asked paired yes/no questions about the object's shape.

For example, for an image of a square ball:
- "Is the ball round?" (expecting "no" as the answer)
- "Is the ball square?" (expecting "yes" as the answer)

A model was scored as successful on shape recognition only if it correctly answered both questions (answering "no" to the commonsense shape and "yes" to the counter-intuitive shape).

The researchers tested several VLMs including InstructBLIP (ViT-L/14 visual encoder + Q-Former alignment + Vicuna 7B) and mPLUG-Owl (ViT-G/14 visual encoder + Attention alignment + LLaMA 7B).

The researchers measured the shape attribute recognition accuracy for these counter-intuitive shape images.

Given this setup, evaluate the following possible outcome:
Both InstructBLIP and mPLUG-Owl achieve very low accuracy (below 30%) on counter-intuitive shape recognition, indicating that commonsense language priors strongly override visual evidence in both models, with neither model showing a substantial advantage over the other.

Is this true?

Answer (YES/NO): NO